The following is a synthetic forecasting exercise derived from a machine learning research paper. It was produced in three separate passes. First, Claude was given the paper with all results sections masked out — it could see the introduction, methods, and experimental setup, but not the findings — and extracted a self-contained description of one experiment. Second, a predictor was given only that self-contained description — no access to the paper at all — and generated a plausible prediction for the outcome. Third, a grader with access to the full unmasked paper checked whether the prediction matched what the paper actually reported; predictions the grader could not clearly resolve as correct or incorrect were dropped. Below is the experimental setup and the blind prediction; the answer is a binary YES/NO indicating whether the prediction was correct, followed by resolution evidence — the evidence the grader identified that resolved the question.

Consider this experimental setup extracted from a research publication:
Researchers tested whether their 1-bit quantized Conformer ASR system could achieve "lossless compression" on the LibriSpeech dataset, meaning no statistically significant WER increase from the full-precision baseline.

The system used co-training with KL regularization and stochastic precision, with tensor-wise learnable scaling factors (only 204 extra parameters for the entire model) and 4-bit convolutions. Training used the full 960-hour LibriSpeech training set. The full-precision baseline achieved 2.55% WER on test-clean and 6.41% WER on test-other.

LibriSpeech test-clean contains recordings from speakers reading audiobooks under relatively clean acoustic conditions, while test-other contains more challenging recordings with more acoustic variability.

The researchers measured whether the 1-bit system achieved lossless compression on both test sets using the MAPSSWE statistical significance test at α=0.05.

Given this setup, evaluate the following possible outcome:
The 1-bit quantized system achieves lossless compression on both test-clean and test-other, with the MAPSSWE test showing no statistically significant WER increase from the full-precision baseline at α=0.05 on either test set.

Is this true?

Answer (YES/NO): NO